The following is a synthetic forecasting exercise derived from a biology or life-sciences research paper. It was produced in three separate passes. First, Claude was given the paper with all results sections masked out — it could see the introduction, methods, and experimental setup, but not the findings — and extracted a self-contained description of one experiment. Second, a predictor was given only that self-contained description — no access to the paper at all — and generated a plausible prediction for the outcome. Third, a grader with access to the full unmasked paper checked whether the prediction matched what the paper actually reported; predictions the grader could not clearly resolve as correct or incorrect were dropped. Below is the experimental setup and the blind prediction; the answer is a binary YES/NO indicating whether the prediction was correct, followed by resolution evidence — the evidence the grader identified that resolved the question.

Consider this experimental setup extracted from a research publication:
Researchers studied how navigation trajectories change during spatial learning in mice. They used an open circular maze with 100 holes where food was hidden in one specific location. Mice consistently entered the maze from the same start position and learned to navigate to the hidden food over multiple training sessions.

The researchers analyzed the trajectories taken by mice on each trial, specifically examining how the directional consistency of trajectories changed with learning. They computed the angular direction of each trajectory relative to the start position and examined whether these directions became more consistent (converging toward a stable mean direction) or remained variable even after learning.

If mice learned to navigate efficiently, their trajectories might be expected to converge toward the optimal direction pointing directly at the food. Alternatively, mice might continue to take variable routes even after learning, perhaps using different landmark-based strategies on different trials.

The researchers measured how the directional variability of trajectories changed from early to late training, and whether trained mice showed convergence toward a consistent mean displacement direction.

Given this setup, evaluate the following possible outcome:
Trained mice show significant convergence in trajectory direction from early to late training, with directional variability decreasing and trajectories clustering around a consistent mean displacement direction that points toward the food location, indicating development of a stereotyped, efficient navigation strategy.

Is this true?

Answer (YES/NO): YES